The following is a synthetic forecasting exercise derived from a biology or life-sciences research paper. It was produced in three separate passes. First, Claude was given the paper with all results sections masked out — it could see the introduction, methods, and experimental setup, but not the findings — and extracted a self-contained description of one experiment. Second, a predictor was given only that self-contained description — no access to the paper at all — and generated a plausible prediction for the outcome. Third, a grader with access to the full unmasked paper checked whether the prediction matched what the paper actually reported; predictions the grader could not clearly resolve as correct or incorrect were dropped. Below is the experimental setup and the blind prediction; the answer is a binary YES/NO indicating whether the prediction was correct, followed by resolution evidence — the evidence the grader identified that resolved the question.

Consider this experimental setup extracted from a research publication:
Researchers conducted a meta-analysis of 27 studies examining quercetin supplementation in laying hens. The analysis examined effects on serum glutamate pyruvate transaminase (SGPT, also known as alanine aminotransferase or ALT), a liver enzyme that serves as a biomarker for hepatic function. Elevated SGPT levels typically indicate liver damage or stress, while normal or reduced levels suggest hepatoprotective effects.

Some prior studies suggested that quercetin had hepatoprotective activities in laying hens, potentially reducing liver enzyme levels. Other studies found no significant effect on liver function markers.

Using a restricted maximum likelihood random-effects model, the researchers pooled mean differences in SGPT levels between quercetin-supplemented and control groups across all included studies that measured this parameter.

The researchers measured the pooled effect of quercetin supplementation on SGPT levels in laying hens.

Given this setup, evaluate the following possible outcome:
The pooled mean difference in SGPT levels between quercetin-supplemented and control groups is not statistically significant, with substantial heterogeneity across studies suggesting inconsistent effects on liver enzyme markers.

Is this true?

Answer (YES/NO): NO